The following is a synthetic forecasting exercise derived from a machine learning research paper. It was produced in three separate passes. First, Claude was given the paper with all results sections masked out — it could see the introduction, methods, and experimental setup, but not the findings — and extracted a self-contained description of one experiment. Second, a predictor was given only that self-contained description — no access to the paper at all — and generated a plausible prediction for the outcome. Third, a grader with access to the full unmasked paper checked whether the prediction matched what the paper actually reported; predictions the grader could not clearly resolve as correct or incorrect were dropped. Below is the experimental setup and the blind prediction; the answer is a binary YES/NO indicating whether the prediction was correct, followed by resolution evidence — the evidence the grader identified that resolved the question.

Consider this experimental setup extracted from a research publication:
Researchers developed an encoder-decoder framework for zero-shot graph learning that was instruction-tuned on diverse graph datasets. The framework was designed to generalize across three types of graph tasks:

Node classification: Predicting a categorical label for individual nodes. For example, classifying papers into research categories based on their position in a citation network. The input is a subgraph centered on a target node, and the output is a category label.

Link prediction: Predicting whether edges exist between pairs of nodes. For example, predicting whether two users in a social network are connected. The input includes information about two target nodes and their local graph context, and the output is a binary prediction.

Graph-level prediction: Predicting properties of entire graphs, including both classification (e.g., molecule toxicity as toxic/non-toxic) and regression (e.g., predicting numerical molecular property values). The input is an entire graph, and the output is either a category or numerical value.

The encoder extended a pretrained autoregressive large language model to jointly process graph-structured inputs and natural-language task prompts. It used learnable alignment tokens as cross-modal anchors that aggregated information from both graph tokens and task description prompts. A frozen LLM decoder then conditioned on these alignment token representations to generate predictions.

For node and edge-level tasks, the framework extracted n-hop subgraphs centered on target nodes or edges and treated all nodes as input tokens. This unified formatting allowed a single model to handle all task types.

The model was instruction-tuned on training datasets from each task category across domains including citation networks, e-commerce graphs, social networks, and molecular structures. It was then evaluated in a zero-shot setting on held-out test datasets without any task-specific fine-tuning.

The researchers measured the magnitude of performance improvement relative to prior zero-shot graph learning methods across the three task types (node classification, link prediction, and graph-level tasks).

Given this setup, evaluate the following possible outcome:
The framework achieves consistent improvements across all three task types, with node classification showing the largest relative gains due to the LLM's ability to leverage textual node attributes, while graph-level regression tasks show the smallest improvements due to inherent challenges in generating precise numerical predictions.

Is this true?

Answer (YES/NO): NO